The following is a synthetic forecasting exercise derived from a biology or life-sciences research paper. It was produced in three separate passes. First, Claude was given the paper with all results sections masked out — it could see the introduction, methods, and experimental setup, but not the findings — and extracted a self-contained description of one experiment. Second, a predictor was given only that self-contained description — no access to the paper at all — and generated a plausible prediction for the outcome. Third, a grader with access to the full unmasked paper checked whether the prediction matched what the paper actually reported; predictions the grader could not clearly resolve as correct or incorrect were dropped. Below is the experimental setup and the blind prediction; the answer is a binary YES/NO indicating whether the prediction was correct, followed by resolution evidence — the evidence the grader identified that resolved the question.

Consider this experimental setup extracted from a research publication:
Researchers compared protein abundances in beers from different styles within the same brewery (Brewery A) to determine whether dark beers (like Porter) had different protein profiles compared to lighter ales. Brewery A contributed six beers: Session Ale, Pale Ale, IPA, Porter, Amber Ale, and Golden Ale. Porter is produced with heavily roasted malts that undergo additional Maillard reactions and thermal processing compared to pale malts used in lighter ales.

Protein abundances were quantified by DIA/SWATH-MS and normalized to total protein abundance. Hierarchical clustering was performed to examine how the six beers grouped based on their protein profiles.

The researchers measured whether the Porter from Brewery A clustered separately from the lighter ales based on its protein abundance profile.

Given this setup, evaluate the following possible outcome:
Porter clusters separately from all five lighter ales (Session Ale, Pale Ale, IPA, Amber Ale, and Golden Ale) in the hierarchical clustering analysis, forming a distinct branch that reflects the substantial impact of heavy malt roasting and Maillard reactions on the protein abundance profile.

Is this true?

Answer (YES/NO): NO